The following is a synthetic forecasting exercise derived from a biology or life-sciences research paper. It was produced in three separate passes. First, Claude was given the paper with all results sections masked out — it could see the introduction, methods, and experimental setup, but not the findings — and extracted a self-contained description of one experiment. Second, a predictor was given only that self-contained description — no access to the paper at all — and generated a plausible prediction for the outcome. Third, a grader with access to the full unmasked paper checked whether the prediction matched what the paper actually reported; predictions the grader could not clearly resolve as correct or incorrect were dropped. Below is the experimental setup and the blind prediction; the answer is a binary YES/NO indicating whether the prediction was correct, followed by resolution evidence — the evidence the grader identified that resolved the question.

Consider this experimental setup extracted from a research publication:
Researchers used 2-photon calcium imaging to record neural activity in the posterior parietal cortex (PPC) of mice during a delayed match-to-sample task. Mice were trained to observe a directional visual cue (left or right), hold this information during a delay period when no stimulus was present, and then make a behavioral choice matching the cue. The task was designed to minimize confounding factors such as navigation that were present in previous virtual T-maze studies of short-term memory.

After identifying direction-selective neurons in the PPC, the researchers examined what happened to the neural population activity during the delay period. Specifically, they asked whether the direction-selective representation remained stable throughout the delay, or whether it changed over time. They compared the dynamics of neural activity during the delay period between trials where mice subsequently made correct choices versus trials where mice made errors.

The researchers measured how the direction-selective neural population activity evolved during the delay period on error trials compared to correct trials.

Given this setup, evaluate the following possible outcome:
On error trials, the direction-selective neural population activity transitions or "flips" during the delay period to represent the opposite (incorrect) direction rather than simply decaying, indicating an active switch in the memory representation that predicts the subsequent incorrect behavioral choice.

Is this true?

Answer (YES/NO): YES